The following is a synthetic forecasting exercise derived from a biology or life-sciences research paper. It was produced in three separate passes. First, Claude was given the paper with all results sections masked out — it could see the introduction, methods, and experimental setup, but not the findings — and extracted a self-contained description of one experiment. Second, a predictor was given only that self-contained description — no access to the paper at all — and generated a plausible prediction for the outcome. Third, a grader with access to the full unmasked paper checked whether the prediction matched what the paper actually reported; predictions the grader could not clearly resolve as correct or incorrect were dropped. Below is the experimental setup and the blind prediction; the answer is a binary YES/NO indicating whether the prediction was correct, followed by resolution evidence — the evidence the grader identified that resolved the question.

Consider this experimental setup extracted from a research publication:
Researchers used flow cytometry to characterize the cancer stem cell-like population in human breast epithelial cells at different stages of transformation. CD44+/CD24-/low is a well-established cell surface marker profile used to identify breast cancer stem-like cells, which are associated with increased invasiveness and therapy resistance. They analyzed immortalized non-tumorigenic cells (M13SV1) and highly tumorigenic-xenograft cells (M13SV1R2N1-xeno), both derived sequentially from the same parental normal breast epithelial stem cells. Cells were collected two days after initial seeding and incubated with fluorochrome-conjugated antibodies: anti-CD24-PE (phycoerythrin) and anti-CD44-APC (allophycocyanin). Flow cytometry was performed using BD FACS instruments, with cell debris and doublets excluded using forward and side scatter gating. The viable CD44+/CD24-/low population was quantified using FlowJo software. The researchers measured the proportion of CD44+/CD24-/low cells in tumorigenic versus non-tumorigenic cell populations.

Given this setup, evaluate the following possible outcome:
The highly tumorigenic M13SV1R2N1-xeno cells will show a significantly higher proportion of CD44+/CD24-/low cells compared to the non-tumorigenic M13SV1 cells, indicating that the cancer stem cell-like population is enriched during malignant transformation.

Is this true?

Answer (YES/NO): YES